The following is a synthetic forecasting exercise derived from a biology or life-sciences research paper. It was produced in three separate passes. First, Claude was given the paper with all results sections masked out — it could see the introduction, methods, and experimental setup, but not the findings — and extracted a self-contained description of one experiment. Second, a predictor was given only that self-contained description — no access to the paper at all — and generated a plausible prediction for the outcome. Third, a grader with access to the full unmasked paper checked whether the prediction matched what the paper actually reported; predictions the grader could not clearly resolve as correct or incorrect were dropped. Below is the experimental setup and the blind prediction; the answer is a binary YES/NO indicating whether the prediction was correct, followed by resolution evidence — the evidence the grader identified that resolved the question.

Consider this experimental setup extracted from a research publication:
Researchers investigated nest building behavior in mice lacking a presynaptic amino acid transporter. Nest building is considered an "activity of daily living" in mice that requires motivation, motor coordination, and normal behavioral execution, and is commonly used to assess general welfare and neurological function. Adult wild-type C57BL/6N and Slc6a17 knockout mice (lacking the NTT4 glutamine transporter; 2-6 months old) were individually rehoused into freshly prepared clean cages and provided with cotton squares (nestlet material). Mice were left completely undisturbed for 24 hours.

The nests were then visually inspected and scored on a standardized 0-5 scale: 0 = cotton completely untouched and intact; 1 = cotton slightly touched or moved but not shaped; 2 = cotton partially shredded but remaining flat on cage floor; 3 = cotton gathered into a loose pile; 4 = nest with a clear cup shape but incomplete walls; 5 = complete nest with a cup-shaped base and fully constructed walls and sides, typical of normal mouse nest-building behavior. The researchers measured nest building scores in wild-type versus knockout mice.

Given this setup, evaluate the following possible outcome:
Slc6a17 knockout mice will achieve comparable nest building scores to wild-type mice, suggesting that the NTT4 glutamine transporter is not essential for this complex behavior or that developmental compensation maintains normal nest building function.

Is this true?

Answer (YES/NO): NO